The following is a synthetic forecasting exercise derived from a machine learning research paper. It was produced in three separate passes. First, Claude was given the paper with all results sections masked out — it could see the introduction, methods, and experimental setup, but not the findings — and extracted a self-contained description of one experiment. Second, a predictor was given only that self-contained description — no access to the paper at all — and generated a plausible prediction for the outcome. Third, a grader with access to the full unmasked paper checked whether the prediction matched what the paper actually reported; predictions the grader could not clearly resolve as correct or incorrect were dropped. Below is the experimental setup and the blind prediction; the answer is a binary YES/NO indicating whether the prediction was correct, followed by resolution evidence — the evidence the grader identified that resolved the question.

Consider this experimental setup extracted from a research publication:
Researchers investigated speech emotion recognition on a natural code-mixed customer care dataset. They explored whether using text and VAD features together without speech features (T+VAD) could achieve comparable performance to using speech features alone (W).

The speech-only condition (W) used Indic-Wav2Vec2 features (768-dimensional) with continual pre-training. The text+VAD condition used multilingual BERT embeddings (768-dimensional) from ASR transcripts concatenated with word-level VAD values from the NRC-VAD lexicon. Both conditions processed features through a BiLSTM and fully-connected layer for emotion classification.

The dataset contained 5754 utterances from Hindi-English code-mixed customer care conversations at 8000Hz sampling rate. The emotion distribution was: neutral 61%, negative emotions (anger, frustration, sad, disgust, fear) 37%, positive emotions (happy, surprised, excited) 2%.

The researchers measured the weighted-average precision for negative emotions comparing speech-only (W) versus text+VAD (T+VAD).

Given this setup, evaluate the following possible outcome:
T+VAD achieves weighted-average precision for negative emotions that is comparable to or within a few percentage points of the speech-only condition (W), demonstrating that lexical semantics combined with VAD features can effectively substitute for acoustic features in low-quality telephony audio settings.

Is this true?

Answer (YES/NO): YES